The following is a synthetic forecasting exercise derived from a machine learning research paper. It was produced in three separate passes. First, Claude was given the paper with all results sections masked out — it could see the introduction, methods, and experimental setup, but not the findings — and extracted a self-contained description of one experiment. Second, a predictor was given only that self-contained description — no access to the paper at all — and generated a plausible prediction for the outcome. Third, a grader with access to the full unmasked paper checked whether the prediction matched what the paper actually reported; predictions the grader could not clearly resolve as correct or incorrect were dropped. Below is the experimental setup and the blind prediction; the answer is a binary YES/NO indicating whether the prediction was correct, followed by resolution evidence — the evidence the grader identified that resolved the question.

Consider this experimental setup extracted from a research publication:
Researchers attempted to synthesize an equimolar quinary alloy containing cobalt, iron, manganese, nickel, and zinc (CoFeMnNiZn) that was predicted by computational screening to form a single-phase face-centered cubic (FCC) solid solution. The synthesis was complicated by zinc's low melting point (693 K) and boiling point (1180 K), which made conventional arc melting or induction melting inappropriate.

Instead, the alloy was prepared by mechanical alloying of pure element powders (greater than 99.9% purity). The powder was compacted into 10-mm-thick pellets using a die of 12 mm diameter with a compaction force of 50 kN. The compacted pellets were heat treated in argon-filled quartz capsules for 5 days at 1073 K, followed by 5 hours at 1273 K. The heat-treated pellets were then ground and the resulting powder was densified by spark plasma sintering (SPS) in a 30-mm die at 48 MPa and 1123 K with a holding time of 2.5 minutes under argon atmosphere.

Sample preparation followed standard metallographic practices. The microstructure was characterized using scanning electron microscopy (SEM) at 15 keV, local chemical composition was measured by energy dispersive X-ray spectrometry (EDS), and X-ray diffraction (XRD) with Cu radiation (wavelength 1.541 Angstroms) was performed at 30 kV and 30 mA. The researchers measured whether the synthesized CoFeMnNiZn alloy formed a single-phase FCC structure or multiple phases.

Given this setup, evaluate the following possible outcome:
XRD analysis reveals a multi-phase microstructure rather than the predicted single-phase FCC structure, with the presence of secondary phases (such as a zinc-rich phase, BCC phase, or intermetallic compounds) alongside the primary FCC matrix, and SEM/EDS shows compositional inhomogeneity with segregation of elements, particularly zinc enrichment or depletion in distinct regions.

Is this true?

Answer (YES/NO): NO